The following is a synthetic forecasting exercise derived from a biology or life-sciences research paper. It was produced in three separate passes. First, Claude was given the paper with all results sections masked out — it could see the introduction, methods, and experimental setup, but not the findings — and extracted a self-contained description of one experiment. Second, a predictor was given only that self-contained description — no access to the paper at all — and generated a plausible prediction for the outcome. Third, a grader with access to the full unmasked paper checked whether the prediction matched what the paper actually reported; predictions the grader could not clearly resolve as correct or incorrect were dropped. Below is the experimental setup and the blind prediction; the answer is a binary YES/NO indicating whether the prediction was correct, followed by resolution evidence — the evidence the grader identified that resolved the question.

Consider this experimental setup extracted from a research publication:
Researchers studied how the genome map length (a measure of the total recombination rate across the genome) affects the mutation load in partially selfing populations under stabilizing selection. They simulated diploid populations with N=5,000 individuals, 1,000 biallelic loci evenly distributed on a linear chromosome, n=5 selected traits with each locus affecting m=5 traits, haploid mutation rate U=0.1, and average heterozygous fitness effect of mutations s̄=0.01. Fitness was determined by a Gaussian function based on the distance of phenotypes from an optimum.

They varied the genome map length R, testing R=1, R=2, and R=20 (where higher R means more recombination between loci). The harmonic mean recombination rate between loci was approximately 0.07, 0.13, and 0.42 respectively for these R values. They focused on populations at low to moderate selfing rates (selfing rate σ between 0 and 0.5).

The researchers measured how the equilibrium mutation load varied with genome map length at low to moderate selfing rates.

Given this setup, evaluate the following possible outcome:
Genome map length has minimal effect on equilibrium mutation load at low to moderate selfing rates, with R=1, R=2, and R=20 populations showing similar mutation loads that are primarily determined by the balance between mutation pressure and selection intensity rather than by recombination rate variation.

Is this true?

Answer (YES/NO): NO